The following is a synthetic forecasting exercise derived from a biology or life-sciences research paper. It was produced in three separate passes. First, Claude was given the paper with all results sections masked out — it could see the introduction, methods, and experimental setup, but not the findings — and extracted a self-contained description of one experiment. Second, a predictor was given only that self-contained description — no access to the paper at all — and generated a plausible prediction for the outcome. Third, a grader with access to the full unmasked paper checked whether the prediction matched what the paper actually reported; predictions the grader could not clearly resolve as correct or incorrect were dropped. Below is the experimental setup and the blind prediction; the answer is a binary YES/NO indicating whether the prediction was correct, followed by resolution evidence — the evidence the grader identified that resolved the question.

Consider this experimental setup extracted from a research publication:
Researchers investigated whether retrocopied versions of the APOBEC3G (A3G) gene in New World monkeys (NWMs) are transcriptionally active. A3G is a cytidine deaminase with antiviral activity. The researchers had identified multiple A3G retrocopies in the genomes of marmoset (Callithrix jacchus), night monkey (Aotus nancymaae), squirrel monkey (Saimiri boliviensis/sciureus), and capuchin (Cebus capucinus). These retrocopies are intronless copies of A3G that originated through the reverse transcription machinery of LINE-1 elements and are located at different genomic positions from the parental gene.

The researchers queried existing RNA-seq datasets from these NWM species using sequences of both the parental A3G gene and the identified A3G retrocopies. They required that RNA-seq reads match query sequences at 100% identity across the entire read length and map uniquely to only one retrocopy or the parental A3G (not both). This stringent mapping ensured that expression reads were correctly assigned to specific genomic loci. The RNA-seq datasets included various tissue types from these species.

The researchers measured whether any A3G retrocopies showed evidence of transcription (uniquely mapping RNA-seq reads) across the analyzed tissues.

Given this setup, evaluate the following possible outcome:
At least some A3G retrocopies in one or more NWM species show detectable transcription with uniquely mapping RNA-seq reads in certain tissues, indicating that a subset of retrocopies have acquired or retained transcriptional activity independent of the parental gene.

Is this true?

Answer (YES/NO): YES